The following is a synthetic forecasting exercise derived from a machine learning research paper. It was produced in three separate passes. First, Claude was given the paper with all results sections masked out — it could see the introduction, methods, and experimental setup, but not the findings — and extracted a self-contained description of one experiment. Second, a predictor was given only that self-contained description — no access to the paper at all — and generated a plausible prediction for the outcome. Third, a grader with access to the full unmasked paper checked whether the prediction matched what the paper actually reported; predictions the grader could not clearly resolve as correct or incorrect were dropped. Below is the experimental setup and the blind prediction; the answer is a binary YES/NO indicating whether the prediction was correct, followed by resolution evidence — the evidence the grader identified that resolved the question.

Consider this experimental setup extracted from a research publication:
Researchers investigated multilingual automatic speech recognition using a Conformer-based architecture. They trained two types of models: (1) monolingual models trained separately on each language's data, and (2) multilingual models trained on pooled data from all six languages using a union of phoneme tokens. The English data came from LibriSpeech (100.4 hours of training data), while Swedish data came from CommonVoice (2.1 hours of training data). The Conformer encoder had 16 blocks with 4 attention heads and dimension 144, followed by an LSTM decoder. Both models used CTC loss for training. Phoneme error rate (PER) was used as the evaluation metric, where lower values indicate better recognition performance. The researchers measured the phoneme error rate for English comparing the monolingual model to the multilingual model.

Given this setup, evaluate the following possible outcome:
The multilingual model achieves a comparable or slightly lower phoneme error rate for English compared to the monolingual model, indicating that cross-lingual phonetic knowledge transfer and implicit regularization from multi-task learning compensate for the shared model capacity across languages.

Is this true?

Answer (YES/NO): NO